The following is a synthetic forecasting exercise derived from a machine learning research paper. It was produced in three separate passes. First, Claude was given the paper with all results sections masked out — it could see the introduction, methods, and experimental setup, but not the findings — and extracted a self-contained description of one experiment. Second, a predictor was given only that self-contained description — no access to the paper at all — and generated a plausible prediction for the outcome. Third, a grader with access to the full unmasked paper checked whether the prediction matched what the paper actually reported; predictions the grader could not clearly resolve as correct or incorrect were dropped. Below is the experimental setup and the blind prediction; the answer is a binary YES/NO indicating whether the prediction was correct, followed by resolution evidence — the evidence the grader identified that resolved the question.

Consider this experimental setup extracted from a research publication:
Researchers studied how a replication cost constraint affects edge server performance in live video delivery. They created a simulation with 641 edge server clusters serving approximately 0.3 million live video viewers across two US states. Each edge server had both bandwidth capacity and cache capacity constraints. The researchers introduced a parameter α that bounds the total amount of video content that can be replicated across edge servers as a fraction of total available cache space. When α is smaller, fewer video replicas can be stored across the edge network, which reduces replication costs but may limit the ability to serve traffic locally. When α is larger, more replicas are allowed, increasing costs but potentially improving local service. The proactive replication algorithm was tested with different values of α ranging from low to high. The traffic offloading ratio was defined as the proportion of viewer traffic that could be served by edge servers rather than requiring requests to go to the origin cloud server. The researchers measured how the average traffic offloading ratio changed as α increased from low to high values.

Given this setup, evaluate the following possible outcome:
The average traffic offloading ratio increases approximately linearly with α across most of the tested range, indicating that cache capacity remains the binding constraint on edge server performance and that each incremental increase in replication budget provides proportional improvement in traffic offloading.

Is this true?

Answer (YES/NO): NO